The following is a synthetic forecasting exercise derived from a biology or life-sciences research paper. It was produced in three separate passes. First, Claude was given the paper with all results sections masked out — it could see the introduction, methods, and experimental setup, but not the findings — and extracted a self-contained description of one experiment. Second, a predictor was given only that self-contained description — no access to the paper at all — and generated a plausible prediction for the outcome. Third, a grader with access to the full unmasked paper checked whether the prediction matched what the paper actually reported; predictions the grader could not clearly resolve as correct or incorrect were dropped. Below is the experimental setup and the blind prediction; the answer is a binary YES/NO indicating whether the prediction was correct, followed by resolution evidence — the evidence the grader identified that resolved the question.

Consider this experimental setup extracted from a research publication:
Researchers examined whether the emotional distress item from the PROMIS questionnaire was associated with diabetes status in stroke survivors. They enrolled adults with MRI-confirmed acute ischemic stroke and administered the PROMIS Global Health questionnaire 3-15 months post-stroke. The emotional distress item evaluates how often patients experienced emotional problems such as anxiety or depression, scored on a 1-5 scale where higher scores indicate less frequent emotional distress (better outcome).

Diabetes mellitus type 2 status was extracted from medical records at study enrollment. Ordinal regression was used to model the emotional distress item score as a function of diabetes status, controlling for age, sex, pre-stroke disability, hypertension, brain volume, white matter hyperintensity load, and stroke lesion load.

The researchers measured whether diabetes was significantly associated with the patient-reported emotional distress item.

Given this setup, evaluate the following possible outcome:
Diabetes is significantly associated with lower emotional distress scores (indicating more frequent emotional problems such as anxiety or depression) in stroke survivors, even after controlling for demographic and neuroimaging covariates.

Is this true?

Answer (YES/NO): NO